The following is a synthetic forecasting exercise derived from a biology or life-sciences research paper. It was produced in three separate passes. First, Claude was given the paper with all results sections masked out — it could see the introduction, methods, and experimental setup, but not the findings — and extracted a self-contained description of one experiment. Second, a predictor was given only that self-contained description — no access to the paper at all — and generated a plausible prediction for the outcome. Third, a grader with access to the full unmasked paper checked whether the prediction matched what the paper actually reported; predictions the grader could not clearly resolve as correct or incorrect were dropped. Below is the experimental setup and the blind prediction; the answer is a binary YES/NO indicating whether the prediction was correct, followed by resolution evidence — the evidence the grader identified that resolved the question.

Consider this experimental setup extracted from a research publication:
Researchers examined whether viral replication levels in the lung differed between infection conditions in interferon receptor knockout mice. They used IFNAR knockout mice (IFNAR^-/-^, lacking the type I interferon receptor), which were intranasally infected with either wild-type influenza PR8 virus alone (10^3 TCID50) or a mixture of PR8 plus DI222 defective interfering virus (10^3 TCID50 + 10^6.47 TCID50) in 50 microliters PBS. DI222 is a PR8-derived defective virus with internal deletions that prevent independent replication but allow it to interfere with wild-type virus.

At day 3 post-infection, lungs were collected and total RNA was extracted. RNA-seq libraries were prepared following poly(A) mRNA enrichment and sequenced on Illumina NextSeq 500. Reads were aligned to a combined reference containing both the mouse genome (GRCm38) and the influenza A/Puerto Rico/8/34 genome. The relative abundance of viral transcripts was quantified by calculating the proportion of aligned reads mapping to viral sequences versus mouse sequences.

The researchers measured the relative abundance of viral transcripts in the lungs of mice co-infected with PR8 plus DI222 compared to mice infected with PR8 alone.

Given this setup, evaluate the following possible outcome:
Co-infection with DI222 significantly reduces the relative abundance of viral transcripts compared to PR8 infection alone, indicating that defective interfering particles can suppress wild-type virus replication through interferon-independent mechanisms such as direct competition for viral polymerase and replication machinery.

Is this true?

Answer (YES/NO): YES